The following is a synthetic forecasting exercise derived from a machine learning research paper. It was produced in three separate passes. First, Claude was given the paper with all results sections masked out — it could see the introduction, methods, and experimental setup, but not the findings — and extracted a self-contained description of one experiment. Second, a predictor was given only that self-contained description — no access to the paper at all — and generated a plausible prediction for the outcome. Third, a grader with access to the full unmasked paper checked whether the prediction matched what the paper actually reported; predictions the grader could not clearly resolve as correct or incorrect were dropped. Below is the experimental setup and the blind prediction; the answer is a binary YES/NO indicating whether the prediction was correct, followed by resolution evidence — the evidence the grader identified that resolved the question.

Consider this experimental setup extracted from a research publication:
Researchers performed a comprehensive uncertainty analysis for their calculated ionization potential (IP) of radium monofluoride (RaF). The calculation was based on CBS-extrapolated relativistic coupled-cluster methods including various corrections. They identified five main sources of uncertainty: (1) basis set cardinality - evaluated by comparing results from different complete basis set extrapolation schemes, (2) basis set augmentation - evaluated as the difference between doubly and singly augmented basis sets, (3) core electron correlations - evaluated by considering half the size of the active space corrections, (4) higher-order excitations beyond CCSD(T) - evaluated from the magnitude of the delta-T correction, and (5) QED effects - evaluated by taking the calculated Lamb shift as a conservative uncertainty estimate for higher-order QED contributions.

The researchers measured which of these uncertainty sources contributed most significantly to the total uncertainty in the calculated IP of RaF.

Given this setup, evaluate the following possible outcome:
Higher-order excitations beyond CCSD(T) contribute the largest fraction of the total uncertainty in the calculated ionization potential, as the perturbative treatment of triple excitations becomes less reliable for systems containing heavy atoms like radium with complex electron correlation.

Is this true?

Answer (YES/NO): NO